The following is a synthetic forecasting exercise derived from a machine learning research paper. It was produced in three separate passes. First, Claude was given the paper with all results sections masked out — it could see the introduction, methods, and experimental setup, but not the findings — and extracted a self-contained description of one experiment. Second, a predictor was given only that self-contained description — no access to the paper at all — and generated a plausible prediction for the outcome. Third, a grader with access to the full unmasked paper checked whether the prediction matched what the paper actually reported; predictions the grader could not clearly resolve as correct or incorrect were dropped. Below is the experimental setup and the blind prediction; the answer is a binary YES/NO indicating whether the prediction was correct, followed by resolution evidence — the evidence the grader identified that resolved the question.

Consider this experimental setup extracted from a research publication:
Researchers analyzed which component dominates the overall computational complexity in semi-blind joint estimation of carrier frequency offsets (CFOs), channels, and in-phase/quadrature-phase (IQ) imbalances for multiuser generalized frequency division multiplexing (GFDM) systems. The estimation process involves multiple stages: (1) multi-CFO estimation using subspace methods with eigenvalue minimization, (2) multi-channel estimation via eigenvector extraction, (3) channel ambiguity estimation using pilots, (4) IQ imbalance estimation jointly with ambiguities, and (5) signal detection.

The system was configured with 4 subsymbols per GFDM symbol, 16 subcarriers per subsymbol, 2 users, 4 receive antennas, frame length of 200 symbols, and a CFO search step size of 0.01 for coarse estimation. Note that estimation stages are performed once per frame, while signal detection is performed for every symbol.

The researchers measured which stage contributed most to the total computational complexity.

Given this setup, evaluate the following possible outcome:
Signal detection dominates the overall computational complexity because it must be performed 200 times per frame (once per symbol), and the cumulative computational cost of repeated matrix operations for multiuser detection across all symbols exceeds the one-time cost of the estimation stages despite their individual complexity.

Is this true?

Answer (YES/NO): NO